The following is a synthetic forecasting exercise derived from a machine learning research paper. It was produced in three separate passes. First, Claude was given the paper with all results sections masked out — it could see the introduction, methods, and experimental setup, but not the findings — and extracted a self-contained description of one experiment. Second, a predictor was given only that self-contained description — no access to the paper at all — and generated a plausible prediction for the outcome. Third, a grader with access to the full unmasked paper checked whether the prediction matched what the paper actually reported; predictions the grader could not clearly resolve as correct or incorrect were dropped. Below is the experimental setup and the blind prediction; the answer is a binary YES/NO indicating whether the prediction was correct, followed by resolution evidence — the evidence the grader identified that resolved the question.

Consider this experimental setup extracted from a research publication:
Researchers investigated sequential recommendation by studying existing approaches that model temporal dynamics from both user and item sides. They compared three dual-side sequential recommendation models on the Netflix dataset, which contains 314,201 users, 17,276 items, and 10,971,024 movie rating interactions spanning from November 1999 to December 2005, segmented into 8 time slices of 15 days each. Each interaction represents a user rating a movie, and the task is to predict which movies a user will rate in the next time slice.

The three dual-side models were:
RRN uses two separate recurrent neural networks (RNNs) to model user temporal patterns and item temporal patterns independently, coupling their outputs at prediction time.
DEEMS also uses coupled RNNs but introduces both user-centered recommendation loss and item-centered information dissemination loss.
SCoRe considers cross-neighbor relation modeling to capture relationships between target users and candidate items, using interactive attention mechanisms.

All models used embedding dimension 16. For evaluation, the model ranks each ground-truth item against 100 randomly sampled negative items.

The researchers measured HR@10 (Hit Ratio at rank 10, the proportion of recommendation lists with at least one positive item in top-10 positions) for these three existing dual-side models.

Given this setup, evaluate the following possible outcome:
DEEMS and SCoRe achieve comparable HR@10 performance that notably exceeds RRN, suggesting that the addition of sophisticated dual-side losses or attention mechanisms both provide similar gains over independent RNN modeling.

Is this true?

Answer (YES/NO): NO